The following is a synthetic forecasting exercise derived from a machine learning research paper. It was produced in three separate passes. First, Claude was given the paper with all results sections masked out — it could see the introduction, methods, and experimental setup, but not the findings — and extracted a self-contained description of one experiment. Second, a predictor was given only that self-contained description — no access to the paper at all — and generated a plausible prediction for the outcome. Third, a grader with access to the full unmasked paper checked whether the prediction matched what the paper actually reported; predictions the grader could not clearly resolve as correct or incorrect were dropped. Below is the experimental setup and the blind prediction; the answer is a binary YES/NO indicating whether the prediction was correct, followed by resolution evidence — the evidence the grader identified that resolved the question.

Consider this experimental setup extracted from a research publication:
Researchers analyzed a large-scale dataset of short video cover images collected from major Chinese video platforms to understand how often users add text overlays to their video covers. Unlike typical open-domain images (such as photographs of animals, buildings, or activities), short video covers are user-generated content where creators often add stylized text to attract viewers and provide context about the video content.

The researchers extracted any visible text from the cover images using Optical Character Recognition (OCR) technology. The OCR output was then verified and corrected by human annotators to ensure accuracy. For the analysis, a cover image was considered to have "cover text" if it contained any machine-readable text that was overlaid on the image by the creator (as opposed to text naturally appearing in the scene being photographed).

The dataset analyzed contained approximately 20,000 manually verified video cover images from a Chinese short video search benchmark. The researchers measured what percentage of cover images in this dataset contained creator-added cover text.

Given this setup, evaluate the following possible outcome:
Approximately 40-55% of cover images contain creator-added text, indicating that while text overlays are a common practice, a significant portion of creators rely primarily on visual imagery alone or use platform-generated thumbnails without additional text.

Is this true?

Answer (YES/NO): NO